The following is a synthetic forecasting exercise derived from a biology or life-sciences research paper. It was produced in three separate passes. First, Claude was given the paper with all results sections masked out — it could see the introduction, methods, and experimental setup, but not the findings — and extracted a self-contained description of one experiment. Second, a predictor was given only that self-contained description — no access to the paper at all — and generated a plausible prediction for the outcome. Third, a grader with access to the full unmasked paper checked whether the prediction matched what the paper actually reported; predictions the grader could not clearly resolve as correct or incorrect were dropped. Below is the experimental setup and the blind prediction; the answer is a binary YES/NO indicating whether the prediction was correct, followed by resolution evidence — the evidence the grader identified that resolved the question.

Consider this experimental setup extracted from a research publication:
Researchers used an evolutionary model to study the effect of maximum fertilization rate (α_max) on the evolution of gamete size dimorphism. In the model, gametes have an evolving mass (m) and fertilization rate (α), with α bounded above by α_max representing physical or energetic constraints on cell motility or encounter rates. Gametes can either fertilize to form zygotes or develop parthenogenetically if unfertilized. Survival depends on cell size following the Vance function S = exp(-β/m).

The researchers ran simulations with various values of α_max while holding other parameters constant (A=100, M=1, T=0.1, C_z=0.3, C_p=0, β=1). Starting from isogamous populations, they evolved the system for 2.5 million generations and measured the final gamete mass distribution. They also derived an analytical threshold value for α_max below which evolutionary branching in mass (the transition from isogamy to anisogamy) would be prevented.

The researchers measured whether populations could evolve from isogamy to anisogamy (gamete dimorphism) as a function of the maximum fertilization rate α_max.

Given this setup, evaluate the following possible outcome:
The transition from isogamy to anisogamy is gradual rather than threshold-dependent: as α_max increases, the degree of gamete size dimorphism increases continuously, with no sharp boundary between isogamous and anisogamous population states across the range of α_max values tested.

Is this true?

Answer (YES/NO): NO